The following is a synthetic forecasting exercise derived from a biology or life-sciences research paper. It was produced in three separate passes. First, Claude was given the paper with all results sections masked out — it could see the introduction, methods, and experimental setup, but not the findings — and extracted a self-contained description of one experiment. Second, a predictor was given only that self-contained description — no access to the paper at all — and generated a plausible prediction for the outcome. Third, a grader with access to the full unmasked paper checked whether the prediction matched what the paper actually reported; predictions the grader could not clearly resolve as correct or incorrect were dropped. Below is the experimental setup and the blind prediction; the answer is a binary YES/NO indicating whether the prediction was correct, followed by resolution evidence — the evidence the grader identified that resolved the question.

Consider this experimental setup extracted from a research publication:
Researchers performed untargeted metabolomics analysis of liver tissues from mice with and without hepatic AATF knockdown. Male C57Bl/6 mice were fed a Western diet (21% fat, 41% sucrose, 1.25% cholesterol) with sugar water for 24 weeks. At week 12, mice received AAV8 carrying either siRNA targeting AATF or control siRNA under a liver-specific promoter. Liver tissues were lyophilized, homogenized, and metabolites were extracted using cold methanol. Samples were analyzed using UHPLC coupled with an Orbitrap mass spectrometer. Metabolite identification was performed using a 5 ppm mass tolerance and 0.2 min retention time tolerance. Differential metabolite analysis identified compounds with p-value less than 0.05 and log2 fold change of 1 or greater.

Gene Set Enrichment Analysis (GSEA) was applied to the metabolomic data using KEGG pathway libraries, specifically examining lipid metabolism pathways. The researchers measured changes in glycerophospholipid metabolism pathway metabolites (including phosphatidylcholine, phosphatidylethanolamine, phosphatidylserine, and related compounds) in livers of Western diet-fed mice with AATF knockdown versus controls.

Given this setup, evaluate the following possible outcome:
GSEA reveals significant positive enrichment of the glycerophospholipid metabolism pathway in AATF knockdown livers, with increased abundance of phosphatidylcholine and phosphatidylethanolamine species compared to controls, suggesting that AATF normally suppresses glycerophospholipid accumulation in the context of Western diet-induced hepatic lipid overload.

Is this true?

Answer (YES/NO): YES